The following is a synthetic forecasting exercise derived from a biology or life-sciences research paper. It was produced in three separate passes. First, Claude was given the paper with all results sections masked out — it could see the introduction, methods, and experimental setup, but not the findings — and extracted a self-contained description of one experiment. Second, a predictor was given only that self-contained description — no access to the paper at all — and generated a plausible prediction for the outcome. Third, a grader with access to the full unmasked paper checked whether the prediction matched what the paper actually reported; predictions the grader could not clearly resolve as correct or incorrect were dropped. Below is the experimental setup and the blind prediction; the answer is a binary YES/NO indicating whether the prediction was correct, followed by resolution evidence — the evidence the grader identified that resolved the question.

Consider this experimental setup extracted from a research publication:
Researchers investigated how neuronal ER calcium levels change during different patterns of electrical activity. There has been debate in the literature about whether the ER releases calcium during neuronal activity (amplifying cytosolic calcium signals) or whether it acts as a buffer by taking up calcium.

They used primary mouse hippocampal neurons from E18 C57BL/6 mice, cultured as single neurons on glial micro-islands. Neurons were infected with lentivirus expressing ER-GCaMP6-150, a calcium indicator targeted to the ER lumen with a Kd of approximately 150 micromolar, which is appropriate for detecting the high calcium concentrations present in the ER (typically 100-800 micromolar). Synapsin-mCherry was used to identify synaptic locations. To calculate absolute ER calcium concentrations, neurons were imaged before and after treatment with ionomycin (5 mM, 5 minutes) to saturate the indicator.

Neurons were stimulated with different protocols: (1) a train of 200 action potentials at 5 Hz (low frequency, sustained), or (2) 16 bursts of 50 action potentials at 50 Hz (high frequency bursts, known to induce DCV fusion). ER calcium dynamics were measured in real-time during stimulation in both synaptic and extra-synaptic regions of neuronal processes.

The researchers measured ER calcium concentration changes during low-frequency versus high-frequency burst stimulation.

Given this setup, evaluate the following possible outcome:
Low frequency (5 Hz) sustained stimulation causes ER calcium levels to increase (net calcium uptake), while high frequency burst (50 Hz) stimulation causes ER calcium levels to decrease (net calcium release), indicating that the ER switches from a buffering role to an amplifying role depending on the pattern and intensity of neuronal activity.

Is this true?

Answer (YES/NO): NO